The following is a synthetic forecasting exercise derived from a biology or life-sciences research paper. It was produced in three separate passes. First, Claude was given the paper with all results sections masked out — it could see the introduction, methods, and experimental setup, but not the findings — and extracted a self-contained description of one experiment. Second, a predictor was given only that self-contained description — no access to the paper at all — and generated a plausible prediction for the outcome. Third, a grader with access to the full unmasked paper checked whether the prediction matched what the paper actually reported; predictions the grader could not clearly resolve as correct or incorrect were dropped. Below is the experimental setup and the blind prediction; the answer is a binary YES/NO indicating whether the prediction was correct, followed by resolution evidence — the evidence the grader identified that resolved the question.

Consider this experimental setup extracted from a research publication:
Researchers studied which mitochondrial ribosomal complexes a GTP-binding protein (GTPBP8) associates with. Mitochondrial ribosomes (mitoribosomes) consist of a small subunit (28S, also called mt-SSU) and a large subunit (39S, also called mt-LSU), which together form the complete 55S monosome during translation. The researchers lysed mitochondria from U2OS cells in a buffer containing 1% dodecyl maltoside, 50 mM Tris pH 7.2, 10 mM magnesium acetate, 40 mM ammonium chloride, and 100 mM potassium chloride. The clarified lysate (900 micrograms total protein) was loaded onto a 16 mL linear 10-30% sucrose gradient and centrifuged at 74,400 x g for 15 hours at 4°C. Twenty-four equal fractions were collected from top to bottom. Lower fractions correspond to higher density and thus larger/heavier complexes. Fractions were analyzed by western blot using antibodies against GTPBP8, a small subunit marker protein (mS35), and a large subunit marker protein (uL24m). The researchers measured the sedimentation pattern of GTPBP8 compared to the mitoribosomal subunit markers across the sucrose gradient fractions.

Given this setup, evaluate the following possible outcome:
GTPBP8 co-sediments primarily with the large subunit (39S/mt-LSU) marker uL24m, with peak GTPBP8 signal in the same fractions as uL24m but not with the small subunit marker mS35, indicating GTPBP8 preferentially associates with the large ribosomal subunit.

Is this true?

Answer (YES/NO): YES